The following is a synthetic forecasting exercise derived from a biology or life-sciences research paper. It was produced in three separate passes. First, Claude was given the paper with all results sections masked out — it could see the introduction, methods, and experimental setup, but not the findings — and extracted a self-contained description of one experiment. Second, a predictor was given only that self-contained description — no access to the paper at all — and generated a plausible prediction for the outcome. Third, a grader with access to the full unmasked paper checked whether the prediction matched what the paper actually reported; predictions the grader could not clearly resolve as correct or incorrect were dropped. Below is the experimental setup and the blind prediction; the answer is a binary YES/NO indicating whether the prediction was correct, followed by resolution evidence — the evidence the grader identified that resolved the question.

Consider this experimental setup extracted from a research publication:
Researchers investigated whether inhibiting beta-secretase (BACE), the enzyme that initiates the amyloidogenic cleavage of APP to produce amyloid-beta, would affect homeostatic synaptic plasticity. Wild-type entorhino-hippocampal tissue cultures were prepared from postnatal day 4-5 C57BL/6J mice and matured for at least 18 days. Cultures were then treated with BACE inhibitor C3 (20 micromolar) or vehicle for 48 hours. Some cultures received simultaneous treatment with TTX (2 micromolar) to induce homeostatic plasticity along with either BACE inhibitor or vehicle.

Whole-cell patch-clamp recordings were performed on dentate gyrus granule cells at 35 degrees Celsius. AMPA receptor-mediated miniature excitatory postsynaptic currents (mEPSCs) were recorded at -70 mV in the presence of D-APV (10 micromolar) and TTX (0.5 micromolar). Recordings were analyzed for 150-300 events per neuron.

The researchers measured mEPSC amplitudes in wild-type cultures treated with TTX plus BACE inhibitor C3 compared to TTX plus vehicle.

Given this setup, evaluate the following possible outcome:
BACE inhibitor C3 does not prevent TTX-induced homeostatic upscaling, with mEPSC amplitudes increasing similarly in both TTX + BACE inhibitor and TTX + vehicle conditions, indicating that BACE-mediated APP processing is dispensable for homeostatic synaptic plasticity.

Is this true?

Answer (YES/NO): NO